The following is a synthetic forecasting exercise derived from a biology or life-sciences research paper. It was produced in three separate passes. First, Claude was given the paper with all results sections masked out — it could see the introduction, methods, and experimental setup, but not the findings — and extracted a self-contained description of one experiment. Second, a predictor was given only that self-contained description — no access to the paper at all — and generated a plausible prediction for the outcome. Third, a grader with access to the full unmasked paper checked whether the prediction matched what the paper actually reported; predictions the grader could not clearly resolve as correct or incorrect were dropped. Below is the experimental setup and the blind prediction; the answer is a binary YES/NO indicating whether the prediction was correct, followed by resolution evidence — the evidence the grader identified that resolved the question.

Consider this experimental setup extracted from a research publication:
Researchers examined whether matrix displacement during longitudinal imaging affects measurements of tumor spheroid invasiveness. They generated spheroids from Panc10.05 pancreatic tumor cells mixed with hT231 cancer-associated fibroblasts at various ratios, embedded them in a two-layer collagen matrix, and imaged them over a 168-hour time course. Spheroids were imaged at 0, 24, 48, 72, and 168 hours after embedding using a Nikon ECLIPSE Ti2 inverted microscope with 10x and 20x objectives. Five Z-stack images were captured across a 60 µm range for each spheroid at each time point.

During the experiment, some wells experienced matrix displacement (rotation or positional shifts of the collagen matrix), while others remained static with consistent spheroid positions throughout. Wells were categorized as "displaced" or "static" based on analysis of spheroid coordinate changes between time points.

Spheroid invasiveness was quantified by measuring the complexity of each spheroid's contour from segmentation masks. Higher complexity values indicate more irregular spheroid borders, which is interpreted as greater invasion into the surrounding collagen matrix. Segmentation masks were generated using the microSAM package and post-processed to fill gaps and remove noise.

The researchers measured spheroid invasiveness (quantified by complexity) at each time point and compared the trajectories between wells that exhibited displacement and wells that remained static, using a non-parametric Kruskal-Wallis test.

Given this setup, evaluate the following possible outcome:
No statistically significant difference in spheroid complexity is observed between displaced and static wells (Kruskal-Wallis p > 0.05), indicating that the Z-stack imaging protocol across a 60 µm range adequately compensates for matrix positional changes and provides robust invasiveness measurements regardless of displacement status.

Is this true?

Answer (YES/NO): NO